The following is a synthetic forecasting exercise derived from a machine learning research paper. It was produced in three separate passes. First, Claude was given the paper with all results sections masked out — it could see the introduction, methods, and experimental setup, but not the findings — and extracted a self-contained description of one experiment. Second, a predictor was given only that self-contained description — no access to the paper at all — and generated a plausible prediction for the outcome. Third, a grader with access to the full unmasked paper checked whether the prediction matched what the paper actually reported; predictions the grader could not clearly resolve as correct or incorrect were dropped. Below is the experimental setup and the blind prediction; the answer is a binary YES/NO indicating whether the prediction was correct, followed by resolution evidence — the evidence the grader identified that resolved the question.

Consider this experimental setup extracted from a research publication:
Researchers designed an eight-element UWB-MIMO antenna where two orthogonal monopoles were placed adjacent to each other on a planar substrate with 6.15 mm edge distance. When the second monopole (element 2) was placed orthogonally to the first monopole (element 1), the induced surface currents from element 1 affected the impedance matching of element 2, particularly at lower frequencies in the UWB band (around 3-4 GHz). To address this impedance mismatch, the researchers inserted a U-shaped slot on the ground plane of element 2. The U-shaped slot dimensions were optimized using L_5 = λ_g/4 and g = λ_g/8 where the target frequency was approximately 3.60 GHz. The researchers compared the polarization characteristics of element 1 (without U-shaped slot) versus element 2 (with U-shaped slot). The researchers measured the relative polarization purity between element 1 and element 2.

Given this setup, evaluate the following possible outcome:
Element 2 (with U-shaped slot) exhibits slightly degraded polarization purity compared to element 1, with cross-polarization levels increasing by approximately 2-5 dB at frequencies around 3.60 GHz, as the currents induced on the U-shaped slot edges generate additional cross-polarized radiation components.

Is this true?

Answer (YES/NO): NO